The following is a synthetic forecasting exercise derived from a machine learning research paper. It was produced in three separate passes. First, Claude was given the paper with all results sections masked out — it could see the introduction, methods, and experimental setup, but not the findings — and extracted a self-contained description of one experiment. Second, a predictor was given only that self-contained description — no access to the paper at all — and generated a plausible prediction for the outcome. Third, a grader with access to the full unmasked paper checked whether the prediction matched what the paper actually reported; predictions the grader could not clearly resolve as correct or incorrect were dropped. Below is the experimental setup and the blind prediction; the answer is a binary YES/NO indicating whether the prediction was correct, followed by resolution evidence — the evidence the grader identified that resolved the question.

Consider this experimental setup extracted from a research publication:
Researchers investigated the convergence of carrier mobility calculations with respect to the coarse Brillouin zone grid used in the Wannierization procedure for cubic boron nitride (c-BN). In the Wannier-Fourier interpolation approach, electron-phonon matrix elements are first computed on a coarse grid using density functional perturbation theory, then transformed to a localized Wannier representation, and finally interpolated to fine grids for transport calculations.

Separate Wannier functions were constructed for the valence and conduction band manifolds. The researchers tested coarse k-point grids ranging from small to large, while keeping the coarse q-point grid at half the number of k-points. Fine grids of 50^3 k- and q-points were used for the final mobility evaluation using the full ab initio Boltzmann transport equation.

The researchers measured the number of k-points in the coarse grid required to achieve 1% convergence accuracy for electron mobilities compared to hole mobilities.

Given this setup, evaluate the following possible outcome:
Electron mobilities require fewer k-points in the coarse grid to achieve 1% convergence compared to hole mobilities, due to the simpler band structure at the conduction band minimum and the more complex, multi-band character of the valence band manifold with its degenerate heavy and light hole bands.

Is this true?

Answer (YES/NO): NO